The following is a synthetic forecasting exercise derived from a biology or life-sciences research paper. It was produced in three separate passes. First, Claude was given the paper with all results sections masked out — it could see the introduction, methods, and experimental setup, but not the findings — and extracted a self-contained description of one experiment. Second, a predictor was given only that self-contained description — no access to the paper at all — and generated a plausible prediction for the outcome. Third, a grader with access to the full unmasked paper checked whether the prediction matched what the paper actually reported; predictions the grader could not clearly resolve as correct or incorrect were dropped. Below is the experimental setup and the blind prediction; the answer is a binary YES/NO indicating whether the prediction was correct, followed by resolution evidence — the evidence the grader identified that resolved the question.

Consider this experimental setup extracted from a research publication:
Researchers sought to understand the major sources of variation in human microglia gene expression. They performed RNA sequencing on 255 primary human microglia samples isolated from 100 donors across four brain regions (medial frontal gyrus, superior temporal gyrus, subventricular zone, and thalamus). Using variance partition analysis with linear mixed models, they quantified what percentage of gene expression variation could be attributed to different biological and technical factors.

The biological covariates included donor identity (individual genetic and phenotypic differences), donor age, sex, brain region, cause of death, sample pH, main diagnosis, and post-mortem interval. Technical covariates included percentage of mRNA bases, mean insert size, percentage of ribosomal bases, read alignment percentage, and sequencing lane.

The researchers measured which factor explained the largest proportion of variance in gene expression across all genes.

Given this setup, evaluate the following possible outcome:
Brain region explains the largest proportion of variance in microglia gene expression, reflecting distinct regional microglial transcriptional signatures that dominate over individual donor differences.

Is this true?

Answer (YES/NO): NO